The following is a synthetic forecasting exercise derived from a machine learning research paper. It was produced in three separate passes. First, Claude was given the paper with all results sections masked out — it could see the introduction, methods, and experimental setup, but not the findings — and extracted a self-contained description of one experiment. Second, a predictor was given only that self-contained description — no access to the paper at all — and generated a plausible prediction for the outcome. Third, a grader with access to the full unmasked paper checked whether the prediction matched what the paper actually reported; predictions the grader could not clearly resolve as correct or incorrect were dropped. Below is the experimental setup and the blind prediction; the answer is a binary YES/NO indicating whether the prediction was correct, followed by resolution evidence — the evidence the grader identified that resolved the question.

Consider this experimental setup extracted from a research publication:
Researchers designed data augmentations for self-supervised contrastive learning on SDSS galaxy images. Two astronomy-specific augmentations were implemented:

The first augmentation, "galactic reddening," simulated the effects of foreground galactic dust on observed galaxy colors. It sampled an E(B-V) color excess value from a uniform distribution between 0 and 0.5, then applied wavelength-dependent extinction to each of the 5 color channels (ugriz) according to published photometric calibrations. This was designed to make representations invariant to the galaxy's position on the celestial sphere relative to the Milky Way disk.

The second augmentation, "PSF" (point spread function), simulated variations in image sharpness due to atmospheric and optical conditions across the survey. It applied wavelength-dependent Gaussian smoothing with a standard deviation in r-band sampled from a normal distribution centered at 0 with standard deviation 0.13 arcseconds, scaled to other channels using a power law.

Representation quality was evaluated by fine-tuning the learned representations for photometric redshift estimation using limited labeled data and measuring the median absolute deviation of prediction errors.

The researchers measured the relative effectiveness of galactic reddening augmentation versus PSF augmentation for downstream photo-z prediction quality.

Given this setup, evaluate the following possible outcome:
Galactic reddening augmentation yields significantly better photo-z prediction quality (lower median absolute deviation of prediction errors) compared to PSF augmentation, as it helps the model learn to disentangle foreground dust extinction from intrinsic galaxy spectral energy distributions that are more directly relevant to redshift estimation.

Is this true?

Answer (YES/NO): YES